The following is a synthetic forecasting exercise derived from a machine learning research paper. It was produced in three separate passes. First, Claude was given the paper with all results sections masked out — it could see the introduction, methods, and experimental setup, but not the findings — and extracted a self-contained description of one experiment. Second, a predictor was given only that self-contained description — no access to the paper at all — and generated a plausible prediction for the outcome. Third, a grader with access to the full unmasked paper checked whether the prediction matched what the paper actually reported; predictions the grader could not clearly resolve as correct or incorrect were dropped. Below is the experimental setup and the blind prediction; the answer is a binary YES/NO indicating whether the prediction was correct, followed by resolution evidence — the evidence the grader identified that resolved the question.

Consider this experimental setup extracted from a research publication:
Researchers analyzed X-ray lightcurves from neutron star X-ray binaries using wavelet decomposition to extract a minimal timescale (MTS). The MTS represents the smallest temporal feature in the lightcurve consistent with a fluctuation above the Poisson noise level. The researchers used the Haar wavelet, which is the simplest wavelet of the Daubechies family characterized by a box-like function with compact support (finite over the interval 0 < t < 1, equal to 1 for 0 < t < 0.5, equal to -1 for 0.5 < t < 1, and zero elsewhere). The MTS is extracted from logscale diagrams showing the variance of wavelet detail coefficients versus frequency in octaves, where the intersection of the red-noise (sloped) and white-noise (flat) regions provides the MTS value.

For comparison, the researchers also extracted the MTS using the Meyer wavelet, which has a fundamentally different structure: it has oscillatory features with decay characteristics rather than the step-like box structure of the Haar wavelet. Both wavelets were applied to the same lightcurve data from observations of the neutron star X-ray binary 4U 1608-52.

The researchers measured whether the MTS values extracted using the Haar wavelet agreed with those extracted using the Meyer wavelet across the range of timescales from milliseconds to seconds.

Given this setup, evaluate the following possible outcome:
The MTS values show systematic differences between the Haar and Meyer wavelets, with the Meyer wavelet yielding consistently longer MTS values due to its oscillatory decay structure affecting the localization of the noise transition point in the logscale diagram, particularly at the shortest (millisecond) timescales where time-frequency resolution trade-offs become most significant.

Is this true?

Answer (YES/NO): NO